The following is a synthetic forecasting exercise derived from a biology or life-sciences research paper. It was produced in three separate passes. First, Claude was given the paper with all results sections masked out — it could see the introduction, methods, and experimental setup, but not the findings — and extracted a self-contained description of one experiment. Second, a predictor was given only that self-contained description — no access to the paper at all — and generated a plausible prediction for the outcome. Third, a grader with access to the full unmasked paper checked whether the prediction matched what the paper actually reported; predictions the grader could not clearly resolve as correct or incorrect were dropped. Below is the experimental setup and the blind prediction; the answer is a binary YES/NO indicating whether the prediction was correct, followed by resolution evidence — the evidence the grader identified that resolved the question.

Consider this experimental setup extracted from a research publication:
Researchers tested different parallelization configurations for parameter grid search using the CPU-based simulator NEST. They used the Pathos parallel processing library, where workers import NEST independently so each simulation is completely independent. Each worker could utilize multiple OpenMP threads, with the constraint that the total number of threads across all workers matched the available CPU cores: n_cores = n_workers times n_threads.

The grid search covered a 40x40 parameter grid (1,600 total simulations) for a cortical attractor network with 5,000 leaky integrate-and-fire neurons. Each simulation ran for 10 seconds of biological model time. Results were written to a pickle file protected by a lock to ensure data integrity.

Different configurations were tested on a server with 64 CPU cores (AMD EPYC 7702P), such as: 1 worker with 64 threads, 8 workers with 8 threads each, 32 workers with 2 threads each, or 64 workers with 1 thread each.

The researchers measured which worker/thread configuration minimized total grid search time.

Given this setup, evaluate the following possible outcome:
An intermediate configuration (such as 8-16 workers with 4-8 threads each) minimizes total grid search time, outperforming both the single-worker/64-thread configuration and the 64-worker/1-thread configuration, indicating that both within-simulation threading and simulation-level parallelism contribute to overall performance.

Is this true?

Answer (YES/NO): NO